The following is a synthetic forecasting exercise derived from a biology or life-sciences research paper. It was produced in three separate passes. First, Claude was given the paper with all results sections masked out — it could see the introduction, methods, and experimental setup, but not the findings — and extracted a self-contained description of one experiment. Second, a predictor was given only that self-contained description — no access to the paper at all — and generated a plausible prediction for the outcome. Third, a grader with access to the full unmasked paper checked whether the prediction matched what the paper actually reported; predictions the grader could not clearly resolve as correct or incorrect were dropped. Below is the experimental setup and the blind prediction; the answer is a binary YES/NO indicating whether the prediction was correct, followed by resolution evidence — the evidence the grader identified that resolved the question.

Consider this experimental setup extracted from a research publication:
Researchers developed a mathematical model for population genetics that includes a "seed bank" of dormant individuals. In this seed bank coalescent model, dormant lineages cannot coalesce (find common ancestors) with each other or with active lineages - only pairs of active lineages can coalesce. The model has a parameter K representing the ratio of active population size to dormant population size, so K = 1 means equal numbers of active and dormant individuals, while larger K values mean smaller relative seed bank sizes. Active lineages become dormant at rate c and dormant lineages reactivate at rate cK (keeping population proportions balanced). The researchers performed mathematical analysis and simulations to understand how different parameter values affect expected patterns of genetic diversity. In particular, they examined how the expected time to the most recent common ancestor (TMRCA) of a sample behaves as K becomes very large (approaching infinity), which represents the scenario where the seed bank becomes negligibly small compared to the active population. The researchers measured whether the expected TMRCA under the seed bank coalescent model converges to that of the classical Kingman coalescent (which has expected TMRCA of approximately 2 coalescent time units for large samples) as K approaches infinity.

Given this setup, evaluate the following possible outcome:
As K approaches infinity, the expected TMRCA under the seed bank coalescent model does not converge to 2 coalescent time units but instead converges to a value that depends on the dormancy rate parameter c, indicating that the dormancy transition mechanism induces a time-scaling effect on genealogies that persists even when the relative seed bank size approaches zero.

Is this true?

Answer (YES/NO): NO